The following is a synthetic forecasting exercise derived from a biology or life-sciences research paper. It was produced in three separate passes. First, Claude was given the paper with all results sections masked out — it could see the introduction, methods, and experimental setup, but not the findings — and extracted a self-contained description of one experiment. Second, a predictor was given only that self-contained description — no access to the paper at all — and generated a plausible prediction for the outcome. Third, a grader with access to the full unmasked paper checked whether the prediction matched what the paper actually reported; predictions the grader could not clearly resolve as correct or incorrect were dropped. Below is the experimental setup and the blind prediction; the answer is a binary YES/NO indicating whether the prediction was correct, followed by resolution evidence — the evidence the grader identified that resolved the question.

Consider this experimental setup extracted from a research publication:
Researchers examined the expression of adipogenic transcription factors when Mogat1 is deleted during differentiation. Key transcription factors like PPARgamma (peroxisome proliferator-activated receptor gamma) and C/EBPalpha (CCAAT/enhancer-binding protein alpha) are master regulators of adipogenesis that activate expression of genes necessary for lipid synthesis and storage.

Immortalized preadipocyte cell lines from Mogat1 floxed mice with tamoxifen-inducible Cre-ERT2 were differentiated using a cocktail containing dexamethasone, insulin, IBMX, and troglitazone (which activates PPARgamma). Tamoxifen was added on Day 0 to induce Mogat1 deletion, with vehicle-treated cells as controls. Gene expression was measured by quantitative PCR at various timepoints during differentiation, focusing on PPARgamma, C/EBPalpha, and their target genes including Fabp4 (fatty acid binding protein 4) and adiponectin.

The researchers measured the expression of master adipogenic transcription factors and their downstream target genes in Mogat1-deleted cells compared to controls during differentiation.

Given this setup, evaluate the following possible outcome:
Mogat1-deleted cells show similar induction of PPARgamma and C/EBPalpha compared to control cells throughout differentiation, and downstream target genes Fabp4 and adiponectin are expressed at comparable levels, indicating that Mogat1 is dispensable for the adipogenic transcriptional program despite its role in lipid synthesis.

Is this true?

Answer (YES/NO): NO